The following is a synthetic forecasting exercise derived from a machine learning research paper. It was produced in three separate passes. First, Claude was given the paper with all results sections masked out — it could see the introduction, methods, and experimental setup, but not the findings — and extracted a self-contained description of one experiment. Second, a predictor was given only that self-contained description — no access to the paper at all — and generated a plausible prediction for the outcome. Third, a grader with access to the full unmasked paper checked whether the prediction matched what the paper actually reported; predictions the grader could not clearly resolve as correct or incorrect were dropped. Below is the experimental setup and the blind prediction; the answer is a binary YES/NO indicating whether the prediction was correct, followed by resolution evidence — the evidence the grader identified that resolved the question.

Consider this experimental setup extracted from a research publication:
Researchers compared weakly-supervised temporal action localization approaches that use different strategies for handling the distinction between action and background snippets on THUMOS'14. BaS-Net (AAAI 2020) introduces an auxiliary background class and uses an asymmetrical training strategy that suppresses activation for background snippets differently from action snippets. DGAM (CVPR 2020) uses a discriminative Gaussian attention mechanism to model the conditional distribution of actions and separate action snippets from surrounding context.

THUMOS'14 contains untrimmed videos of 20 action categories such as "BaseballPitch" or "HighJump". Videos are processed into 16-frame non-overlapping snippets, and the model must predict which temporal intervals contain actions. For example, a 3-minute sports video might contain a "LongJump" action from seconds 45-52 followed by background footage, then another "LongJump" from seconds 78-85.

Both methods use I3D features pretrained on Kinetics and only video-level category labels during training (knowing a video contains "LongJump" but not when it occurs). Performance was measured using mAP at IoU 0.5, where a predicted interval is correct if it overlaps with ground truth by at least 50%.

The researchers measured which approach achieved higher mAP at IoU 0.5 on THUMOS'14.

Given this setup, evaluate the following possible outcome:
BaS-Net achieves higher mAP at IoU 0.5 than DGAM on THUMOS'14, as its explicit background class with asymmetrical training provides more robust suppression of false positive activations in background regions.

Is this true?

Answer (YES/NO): NO